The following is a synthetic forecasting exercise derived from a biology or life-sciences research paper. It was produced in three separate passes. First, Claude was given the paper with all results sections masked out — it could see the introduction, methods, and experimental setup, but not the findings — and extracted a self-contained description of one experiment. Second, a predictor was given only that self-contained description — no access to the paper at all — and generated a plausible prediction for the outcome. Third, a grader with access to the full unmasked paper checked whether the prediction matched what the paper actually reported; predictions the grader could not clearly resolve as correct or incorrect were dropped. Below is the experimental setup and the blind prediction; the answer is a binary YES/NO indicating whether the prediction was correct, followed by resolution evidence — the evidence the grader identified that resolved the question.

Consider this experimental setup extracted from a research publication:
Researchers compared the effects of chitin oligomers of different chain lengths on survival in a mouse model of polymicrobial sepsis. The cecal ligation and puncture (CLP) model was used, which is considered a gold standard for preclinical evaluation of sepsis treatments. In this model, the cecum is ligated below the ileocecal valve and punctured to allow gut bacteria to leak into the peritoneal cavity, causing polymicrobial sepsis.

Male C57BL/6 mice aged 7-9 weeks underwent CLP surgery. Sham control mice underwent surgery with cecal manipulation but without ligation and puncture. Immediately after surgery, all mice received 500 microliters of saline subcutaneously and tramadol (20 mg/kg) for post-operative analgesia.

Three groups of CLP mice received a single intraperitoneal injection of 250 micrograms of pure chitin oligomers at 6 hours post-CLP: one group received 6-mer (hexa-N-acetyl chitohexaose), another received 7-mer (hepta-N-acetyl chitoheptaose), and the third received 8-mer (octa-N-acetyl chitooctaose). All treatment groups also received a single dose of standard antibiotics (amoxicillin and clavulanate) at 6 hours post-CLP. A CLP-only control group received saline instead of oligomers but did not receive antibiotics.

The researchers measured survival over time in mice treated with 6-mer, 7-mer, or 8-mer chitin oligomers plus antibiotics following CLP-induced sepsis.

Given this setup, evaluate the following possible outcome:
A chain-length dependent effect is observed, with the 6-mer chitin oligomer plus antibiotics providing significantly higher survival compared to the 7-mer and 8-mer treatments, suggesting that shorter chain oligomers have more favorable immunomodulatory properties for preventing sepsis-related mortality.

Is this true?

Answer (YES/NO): NO